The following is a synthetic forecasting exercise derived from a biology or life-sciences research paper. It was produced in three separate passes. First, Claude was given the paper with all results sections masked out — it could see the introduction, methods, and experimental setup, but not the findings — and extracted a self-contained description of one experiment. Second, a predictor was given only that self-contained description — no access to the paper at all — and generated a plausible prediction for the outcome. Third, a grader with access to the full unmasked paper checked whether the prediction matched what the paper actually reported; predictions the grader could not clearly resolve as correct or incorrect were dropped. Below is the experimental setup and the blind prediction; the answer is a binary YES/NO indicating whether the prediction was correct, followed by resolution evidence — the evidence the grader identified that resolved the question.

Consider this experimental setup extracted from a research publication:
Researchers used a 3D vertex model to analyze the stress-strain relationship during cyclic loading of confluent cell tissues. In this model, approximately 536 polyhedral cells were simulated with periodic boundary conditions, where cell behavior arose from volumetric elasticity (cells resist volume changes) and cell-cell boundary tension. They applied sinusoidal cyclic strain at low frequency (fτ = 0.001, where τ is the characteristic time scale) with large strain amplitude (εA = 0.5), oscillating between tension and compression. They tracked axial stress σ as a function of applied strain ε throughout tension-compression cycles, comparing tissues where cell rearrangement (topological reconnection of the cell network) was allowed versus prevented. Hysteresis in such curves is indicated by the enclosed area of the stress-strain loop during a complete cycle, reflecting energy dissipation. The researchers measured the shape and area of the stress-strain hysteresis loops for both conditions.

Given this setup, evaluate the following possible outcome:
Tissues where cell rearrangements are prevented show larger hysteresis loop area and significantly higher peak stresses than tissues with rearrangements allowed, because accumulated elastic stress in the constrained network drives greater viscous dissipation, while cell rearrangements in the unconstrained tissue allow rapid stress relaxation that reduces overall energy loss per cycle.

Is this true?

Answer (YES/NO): NO